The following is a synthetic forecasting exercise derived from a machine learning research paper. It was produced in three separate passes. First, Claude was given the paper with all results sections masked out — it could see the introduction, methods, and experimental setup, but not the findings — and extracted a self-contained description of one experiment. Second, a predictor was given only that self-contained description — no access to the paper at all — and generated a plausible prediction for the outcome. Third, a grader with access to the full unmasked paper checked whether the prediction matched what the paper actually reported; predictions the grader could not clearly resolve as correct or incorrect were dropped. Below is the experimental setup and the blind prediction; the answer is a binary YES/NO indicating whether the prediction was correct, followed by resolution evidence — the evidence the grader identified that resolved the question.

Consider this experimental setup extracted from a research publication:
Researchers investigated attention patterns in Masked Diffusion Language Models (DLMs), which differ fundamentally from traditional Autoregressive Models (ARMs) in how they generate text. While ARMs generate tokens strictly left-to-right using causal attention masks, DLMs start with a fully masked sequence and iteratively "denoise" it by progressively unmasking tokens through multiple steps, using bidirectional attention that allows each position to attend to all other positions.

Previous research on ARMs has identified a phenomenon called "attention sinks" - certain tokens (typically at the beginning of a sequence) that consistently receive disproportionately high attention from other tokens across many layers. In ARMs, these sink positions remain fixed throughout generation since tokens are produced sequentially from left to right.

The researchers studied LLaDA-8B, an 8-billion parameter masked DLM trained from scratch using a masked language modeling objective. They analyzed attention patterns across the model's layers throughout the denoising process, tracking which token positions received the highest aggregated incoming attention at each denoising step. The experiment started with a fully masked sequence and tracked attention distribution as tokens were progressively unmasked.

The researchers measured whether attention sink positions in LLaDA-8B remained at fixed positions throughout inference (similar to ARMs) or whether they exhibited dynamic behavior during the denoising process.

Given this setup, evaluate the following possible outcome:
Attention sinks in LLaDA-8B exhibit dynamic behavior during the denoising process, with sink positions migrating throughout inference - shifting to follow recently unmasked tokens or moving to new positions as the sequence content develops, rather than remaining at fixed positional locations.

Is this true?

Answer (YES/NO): YES